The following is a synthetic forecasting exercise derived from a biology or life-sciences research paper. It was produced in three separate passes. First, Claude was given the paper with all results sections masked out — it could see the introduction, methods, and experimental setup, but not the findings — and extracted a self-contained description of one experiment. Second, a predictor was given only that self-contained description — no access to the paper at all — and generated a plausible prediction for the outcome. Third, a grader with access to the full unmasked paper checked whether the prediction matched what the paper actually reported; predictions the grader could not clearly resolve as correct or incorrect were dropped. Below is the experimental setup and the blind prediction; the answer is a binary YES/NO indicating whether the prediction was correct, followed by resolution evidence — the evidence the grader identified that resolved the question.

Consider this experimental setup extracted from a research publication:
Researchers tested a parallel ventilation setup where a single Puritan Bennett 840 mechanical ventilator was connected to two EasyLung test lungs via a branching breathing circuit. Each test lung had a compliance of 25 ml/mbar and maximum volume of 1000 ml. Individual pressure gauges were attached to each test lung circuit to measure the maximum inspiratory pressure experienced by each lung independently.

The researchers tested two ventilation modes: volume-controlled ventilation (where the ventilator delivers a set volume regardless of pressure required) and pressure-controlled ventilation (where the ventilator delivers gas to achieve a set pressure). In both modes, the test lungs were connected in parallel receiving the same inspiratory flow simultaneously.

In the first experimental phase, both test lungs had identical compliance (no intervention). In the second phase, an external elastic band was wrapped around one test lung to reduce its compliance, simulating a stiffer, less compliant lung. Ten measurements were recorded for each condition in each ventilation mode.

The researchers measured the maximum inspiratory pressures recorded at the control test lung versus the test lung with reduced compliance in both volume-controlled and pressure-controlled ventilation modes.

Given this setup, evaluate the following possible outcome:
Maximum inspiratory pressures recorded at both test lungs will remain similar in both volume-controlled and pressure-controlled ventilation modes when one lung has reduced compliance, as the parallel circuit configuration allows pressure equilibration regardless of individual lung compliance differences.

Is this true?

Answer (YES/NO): YES